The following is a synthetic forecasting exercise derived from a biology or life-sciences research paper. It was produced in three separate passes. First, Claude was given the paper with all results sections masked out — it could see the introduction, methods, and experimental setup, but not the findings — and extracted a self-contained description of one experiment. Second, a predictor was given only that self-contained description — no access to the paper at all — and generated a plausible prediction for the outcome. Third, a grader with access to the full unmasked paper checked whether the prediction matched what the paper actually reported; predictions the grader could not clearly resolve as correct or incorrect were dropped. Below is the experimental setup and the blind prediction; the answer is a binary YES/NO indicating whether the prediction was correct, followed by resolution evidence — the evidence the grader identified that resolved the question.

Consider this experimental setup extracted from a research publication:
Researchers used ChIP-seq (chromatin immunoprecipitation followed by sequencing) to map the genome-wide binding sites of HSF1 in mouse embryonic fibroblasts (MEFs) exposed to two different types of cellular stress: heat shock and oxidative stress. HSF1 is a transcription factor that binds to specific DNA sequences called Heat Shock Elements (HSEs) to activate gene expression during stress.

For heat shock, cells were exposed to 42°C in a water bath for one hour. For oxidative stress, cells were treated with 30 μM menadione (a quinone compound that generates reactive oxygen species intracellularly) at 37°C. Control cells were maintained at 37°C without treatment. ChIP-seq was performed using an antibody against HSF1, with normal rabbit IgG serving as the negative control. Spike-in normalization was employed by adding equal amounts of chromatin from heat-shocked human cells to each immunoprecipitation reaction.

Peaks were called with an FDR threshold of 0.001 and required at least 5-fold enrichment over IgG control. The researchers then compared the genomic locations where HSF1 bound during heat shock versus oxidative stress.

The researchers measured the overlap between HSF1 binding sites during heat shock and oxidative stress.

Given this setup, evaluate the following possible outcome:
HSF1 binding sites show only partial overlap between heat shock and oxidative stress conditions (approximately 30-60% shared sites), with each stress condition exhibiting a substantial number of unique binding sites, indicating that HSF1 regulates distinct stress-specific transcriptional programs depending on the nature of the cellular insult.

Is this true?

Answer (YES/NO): NO